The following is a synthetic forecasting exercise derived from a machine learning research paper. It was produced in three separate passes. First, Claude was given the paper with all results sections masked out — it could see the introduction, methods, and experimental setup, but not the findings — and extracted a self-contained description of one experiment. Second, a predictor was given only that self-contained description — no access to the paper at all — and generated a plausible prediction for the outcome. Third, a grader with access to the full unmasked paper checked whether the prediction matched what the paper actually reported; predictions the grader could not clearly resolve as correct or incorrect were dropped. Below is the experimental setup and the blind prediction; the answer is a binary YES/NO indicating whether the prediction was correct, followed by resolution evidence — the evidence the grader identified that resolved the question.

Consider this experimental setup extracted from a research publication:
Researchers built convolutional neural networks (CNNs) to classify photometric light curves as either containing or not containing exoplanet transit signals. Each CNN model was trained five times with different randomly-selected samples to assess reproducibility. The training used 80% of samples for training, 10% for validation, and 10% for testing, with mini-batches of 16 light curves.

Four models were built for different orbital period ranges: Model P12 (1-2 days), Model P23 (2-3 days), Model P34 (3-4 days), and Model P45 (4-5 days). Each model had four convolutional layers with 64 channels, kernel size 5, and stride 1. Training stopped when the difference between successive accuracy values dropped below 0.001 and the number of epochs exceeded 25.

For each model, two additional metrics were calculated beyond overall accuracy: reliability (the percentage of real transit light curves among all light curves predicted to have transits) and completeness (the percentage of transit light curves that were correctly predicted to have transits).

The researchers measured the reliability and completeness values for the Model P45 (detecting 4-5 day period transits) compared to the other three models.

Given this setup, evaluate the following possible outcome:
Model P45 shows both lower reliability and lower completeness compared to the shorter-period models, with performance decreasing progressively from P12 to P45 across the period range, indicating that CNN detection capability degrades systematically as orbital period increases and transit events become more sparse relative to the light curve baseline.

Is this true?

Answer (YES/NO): NO